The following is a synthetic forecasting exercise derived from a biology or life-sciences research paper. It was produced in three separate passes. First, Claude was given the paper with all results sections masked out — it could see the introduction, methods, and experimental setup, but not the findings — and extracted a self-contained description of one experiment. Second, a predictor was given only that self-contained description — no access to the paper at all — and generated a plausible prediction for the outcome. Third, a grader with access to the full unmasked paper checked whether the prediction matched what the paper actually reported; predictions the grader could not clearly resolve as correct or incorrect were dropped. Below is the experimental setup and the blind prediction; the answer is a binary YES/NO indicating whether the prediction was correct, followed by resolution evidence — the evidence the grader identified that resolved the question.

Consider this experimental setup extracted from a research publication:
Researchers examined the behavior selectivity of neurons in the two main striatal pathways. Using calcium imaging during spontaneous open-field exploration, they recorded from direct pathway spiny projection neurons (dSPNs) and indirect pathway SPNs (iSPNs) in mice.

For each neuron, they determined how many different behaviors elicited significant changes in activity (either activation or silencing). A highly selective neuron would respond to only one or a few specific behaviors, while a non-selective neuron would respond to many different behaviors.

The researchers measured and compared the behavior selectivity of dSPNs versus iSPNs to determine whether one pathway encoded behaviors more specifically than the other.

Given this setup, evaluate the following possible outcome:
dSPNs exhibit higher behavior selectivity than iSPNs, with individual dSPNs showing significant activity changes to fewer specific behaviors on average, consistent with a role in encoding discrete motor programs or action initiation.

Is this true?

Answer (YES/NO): NO